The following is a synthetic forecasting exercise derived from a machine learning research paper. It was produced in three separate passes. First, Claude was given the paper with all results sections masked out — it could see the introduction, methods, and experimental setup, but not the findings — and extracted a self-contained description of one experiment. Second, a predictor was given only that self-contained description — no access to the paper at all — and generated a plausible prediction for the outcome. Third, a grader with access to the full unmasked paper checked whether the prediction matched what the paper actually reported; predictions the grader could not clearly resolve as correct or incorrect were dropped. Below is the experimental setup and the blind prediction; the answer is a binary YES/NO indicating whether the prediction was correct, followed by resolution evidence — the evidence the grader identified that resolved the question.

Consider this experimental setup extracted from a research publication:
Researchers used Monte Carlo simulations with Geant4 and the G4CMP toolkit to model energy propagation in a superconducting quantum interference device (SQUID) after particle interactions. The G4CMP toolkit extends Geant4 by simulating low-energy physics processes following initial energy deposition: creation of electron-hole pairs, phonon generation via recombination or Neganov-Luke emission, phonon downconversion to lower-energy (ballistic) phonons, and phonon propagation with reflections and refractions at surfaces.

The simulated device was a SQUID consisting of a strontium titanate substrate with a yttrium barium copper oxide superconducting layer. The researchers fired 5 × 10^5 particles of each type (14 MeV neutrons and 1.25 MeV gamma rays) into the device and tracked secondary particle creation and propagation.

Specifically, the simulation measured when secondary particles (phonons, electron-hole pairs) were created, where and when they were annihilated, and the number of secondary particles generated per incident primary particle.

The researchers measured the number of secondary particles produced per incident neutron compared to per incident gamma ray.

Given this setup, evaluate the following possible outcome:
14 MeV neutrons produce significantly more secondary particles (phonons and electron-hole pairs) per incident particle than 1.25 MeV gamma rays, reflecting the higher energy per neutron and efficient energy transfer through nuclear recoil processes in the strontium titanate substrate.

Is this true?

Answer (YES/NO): NO